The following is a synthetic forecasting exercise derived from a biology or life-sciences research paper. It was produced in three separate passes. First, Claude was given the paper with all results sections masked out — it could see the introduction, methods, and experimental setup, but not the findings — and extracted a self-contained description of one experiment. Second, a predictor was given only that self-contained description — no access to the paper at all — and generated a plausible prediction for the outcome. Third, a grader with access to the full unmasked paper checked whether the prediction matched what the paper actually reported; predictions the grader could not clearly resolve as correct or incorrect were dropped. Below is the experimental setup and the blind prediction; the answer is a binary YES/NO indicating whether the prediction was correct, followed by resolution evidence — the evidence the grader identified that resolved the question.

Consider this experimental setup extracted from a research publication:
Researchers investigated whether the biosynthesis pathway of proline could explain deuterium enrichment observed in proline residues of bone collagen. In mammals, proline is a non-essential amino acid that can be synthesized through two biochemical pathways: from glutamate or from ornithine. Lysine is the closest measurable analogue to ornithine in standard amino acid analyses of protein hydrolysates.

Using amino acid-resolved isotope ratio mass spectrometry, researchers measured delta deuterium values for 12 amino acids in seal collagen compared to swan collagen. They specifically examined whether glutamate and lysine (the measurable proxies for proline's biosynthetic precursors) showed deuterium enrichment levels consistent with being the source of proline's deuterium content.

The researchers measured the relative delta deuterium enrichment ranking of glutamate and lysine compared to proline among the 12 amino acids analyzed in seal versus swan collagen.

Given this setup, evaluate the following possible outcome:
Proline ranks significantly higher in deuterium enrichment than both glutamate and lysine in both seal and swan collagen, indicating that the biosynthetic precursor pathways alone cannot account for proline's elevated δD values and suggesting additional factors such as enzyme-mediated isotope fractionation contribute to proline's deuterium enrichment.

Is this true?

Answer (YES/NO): YES